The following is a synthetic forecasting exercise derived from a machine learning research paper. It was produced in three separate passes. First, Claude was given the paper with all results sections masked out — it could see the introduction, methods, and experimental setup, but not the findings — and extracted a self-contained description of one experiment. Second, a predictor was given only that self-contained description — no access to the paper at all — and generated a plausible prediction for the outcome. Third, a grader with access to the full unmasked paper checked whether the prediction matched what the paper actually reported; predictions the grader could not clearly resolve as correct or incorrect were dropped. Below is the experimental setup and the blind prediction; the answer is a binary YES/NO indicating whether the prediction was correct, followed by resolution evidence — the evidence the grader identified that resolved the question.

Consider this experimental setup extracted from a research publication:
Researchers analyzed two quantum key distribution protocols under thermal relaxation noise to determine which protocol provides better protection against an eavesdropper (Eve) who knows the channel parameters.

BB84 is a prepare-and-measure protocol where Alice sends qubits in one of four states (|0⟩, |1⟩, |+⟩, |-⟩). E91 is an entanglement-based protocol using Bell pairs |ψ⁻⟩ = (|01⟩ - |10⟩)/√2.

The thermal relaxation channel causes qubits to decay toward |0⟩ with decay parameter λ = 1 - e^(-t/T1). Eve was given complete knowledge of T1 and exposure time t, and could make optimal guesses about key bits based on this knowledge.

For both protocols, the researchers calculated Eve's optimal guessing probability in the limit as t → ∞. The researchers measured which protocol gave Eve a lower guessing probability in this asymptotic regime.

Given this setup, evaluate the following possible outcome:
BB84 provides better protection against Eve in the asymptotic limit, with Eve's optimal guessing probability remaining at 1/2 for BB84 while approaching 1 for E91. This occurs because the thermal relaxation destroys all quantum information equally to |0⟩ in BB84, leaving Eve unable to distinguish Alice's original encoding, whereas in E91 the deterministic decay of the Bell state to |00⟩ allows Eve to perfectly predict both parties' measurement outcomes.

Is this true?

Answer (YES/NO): NO